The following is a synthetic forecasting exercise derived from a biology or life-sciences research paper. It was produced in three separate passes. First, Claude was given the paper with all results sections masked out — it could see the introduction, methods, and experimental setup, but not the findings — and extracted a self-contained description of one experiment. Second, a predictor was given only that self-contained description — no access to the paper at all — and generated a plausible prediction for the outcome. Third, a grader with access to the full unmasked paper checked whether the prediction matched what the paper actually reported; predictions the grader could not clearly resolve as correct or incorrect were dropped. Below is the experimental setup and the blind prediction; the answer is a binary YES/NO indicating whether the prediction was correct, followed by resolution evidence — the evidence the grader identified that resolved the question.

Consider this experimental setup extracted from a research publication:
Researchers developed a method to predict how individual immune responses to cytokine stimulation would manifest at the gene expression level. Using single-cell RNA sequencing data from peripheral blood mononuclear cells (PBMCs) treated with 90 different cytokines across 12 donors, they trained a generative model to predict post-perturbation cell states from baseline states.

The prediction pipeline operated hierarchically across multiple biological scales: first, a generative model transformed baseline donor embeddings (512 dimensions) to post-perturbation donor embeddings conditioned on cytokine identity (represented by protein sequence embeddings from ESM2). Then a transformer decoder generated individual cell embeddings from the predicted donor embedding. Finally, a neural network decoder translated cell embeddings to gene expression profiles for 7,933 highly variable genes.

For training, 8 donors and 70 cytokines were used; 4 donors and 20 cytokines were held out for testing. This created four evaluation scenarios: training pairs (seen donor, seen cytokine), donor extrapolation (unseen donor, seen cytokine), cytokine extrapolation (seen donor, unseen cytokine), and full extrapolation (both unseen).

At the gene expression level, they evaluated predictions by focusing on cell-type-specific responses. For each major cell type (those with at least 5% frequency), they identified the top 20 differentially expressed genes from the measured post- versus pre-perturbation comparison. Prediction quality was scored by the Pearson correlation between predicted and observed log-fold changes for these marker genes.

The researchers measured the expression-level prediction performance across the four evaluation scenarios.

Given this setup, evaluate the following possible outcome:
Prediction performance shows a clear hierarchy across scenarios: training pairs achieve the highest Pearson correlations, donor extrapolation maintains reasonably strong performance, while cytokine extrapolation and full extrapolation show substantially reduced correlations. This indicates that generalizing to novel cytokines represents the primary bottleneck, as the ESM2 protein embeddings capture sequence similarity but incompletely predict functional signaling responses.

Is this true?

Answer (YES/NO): NO